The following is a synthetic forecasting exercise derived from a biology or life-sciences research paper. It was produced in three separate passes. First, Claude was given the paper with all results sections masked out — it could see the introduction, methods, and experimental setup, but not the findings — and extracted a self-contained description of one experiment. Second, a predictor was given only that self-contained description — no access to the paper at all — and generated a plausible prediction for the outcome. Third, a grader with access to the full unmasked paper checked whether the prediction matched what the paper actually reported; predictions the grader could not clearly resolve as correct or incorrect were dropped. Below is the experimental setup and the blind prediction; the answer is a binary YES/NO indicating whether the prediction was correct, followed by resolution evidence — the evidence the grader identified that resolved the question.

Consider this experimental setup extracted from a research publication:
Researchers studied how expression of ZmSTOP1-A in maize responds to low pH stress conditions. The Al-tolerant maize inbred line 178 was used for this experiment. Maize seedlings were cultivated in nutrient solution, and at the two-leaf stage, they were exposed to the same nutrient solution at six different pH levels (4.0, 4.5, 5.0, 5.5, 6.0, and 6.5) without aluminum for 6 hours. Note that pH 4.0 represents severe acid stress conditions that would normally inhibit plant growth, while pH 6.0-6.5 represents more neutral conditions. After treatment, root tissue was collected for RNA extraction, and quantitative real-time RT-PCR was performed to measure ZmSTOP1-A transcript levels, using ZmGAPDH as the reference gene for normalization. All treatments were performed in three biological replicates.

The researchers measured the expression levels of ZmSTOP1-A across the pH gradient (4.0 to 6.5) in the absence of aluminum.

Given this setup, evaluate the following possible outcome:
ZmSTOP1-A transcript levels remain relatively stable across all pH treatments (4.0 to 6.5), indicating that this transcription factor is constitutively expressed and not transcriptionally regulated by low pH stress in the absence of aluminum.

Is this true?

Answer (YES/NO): YES